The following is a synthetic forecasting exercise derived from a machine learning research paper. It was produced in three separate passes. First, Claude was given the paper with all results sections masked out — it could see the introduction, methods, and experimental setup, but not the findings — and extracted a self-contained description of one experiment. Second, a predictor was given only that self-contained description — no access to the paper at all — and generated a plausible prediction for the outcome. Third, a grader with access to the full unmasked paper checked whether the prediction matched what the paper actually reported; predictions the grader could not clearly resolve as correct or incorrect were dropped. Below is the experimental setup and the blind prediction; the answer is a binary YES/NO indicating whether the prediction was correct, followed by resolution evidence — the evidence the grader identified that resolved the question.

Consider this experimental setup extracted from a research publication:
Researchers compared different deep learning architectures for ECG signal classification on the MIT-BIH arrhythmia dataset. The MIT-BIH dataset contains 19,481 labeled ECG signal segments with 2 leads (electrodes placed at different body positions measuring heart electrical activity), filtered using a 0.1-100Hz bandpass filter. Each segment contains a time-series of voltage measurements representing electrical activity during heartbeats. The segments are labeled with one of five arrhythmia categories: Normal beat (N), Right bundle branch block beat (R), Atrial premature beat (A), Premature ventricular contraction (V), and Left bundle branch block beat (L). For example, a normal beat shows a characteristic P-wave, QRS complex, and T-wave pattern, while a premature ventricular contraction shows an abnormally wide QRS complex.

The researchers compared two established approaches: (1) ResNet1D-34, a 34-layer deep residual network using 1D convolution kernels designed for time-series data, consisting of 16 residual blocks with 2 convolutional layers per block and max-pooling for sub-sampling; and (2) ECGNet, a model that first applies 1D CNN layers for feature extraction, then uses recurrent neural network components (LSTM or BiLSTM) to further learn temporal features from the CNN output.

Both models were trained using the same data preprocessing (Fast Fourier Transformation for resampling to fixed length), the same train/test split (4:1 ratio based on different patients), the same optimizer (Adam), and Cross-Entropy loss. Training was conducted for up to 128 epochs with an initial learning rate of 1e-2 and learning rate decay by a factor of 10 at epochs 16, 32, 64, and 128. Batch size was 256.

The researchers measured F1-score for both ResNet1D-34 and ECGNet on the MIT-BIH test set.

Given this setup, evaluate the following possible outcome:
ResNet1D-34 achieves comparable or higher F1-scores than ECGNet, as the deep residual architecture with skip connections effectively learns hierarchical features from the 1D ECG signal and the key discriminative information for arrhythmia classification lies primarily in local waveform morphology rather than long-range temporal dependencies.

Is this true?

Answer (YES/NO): YES